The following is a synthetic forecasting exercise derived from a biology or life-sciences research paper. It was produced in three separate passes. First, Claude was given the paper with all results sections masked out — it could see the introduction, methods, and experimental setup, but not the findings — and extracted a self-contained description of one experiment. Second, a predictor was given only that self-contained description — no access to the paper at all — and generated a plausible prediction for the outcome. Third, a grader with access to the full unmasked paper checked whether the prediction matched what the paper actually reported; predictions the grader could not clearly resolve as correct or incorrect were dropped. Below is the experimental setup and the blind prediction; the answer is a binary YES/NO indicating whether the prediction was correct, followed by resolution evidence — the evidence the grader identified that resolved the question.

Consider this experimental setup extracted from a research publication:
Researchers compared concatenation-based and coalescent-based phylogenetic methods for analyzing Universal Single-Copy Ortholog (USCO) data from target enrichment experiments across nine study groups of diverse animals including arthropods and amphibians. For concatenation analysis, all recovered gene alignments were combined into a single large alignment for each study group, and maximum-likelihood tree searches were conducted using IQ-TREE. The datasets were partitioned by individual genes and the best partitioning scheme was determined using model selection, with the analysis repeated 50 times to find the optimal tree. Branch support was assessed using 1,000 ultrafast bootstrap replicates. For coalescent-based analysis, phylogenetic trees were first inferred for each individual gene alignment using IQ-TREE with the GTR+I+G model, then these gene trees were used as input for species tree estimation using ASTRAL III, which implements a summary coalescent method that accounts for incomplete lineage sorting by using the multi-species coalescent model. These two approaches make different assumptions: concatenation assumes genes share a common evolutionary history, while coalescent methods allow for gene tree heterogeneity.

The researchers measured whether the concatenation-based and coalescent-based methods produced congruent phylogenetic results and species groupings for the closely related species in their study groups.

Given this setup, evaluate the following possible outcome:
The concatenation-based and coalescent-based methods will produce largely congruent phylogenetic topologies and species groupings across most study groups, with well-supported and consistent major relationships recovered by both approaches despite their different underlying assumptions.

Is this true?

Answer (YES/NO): YES